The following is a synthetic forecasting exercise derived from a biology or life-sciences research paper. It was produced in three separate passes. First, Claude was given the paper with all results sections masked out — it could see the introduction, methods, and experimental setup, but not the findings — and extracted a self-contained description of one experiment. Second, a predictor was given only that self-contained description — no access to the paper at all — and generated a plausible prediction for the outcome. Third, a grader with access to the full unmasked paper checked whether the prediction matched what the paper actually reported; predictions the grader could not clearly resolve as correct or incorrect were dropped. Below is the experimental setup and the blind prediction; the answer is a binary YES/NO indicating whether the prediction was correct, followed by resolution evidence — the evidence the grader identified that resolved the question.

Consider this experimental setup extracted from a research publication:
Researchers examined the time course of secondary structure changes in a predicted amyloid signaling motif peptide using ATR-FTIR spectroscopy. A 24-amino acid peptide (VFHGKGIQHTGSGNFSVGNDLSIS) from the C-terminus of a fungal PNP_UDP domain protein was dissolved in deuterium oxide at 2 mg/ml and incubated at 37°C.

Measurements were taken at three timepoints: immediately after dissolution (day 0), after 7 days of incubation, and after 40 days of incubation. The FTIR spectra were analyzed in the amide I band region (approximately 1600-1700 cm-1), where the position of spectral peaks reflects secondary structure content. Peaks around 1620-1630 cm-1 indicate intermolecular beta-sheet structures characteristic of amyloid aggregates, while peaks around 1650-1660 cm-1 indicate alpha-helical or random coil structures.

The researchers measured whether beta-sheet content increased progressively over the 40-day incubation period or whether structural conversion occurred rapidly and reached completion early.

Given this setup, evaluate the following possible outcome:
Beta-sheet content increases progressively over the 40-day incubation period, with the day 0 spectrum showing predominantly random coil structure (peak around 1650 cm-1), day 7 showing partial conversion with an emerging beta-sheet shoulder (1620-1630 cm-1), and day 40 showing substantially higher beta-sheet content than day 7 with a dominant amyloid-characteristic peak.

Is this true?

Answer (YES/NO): NO